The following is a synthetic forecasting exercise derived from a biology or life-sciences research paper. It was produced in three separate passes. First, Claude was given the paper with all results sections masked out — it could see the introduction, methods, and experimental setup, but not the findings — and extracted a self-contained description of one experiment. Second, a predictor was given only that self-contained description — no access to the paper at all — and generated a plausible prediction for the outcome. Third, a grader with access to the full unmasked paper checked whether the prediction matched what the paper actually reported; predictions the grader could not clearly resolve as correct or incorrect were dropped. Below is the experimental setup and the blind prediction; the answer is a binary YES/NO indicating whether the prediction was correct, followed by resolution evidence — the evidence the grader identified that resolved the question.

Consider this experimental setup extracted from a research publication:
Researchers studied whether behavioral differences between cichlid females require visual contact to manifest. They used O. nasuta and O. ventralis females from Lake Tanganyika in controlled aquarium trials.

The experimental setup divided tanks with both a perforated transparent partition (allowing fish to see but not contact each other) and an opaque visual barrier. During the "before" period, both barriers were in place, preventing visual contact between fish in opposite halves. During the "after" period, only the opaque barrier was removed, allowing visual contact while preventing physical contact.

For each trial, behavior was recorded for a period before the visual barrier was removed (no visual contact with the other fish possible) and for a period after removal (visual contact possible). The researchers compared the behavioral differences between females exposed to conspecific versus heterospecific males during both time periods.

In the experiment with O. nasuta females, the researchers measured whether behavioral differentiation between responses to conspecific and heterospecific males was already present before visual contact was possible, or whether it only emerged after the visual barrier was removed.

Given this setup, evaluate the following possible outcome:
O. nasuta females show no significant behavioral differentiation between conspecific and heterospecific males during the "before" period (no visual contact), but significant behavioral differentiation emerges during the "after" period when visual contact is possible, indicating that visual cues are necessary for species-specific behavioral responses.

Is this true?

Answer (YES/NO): YES